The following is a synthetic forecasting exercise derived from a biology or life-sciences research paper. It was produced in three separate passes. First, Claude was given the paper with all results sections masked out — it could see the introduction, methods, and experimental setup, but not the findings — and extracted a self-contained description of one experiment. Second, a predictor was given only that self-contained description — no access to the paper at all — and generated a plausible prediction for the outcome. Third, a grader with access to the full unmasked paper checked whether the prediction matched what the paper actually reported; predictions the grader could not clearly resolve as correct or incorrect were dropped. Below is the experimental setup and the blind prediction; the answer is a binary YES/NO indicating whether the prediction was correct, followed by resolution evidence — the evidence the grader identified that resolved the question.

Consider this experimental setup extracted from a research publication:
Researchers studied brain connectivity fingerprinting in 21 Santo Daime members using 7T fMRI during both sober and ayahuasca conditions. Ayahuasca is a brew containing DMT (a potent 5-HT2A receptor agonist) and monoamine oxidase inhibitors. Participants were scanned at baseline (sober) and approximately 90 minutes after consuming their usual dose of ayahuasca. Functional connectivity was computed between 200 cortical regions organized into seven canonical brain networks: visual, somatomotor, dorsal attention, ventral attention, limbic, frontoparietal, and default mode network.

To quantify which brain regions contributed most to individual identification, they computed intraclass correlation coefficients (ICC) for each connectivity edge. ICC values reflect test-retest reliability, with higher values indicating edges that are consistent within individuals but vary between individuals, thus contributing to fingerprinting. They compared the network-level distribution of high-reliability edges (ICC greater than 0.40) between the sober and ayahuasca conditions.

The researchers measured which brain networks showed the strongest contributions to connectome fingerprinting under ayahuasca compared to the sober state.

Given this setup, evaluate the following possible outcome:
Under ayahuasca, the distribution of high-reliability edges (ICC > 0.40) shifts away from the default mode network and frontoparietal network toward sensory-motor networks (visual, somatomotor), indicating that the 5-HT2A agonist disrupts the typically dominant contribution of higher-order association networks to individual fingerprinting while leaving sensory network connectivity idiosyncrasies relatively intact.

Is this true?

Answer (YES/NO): NO